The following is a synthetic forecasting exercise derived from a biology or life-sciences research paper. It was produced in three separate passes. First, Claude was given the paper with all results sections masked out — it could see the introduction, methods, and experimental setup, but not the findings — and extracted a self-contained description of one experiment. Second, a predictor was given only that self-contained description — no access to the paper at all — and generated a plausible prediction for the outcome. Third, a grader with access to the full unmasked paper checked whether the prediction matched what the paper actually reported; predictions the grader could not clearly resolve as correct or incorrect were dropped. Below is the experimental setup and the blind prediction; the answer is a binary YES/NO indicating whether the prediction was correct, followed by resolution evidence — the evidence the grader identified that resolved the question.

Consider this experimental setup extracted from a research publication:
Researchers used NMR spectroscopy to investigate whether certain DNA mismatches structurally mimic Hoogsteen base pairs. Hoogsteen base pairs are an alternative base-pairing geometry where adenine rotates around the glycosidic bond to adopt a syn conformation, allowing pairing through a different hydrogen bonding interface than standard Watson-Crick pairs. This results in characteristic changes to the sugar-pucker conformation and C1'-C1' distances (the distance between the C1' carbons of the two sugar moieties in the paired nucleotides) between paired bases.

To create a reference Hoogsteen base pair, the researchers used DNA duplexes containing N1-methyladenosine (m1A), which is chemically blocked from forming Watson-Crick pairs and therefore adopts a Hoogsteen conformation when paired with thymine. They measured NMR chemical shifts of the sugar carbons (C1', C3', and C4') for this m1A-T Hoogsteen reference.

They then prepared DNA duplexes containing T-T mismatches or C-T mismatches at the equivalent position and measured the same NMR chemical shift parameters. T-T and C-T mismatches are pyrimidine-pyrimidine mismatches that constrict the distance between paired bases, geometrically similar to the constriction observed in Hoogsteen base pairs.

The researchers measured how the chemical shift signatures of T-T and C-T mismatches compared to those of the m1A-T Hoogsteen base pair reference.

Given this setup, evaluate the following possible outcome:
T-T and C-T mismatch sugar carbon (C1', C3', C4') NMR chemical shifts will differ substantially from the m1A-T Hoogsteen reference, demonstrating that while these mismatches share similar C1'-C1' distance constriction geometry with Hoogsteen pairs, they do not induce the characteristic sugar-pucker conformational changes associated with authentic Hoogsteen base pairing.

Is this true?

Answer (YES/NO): NO